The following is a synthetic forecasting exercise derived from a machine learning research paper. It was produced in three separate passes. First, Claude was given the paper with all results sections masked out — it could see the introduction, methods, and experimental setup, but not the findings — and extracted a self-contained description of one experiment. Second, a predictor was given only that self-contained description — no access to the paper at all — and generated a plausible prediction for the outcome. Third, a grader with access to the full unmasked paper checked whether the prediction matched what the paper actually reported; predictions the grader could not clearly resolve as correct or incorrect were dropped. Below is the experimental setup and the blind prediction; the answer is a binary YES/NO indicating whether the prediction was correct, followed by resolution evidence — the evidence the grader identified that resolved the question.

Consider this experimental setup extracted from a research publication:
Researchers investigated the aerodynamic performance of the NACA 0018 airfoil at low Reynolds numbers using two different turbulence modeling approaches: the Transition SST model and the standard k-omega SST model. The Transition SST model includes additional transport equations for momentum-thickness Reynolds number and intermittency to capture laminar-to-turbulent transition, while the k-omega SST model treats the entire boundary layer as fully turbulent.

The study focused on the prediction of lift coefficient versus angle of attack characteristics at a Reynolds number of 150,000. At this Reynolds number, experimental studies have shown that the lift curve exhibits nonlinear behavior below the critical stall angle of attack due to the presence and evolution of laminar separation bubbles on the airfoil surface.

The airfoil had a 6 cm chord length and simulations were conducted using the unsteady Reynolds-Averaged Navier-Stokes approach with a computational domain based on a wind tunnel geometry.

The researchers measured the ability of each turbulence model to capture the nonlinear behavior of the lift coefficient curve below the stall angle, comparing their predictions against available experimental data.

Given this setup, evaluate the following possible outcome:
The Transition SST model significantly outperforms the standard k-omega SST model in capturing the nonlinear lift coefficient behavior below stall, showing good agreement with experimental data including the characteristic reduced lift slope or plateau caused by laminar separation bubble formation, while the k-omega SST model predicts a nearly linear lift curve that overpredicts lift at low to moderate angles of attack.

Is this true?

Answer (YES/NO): NO